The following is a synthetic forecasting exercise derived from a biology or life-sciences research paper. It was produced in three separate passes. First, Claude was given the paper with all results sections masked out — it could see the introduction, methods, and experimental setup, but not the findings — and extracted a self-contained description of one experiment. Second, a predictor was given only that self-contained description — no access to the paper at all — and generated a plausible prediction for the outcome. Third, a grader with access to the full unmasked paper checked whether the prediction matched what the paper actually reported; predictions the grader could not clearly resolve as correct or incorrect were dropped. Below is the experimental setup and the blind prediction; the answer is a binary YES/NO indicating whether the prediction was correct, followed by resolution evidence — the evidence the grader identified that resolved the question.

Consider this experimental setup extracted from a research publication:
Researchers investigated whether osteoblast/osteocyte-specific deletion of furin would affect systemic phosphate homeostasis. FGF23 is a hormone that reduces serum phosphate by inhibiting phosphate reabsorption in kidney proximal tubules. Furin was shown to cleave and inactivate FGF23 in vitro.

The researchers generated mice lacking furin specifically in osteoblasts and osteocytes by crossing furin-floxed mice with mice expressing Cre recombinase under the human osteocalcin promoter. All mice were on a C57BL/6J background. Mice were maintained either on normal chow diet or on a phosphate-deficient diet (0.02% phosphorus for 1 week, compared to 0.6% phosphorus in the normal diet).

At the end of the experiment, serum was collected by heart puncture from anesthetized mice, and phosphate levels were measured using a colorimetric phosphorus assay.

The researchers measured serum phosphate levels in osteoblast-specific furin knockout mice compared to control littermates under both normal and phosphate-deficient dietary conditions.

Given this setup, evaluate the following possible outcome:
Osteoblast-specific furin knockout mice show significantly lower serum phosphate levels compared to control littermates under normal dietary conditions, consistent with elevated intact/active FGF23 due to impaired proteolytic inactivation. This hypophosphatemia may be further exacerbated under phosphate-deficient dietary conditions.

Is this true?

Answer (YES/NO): NO